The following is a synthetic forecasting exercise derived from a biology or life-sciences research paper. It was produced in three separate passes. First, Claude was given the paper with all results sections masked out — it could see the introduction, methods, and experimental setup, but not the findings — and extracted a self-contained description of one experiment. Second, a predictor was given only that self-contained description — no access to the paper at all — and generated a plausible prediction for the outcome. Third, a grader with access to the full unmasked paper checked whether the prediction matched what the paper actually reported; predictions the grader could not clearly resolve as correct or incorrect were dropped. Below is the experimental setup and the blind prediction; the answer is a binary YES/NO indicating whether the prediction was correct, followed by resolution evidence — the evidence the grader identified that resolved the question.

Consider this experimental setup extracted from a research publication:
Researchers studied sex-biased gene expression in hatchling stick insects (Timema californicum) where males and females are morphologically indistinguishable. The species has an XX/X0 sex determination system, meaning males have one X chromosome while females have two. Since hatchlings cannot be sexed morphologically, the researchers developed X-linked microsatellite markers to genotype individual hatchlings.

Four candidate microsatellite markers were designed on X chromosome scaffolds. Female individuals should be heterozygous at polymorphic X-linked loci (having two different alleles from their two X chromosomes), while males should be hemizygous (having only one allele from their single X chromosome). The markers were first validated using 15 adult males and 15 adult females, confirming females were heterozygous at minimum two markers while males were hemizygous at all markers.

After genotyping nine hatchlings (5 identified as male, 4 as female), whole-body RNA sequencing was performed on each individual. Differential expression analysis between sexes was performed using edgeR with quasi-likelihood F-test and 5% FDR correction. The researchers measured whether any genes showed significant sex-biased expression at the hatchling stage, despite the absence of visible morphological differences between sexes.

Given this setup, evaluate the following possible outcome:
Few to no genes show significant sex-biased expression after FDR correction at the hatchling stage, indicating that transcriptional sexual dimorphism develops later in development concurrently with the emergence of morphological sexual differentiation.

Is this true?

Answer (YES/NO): NO